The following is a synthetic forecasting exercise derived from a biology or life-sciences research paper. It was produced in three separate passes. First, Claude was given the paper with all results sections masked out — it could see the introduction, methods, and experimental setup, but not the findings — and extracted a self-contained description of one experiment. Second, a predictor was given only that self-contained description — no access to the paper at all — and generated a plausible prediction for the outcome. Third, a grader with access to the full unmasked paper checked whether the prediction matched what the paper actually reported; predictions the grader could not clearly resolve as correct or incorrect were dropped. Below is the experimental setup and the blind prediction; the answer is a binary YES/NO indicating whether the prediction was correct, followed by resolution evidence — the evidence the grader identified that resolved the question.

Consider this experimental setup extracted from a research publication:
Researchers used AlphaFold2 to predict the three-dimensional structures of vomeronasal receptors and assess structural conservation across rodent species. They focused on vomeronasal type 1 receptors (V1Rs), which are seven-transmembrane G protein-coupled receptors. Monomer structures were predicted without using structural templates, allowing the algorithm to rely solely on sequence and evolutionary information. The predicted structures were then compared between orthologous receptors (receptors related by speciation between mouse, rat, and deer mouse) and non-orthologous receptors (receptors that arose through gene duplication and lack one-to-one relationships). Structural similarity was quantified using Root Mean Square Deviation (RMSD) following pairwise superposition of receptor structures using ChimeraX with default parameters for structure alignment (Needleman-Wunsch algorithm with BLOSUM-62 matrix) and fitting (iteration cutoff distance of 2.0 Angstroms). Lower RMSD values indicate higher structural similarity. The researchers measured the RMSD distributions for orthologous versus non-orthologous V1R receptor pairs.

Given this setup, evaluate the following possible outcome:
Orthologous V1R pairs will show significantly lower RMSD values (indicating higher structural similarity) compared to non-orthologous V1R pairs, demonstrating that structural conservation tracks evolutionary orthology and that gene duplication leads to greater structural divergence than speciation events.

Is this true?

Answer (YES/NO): YES